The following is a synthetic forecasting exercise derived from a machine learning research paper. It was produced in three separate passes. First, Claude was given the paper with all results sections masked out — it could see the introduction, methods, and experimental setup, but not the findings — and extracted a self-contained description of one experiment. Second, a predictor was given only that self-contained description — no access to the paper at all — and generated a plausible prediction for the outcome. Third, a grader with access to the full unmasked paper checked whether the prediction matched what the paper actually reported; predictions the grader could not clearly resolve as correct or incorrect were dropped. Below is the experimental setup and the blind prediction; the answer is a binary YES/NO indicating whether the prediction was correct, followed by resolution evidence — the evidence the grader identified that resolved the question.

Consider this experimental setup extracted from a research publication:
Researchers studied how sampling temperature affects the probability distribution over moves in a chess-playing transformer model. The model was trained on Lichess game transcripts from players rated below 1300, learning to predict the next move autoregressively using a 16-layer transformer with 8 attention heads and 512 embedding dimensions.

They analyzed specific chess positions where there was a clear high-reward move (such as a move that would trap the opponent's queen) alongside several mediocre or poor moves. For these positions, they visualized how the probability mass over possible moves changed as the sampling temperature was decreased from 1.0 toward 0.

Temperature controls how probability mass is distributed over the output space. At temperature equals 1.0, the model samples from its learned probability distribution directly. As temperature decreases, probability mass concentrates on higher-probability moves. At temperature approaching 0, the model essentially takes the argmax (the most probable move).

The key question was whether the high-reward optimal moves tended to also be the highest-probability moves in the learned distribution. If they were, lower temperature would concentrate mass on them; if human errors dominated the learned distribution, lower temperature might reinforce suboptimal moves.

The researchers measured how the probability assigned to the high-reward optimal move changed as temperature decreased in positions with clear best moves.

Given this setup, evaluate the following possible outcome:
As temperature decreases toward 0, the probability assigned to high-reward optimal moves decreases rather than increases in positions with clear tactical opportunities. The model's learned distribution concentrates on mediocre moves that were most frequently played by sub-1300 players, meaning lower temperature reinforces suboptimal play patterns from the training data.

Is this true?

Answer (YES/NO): NO